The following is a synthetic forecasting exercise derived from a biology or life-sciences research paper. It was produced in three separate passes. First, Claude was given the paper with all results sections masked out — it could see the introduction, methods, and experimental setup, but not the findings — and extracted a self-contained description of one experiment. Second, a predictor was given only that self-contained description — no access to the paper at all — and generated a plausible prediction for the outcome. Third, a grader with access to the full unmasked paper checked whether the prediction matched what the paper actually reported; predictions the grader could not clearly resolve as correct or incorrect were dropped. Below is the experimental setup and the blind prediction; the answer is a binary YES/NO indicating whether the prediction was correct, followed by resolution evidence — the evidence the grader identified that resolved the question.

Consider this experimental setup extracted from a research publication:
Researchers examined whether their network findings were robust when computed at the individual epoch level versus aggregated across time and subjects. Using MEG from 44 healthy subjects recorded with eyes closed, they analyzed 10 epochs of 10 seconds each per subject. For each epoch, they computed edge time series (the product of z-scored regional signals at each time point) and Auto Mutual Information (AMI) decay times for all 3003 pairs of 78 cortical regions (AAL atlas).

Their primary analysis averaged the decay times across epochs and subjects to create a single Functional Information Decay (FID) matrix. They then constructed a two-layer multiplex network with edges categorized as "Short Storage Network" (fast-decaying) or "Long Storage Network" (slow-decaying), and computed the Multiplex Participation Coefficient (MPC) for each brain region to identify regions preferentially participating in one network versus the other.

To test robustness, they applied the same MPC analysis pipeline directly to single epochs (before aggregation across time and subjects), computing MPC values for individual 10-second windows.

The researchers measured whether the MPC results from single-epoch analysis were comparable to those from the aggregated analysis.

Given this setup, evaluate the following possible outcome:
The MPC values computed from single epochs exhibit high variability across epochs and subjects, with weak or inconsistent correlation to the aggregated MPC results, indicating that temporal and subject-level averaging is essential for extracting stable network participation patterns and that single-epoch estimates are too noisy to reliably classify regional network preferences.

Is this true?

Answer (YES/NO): NO